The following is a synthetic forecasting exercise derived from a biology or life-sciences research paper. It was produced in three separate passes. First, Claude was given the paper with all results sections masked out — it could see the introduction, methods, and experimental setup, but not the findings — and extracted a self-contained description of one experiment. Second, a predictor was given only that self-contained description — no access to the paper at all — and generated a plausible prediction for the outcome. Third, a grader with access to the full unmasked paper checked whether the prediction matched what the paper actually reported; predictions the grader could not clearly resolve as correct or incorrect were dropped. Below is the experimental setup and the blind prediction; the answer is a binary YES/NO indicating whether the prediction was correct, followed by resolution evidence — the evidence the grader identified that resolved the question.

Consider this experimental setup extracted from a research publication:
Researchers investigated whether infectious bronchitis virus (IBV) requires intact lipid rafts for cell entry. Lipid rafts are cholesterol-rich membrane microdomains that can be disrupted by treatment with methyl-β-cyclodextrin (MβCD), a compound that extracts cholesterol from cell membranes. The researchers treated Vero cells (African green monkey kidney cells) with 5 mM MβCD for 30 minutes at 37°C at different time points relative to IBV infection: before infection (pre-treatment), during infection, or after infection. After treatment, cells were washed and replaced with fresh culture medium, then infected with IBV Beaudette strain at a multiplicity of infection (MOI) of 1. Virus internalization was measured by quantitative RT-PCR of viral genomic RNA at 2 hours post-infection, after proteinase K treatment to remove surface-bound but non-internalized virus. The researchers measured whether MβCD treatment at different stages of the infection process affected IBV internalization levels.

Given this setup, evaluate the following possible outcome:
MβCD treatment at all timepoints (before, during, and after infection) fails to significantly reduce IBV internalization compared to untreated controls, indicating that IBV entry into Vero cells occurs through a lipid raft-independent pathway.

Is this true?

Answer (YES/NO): NO